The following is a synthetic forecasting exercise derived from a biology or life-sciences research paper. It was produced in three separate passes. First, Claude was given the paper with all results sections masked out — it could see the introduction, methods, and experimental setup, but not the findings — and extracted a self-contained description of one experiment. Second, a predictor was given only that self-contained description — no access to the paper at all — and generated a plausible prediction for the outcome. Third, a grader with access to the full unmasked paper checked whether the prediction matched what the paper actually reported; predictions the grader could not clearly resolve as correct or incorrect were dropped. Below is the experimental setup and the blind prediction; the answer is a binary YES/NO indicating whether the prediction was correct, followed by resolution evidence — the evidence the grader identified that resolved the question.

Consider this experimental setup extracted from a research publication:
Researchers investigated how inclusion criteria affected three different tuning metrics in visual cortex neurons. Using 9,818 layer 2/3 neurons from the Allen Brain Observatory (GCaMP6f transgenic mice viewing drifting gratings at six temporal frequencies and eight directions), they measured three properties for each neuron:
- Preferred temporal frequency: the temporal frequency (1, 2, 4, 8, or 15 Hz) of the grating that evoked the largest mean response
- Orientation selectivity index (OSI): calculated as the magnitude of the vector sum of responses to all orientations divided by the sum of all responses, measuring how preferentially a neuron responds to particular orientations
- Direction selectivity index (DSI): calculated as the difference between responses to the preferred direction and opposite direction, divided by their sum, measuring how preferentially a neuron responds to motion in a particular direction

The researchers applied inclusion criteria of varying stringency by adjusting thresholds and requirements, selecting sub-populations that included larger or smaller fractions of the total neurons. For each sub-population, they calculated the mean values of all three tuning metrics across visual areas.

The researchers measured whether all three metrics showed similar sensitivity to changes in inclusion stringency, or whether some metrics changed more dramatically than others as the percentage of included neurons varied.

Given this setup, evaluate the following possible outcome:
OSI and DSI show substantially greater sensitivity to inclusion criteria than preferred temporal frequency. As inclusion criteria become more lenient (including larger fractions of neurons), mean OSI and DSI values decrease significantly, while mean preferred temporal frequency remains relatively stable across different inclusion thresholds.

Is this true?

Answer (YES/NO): NO